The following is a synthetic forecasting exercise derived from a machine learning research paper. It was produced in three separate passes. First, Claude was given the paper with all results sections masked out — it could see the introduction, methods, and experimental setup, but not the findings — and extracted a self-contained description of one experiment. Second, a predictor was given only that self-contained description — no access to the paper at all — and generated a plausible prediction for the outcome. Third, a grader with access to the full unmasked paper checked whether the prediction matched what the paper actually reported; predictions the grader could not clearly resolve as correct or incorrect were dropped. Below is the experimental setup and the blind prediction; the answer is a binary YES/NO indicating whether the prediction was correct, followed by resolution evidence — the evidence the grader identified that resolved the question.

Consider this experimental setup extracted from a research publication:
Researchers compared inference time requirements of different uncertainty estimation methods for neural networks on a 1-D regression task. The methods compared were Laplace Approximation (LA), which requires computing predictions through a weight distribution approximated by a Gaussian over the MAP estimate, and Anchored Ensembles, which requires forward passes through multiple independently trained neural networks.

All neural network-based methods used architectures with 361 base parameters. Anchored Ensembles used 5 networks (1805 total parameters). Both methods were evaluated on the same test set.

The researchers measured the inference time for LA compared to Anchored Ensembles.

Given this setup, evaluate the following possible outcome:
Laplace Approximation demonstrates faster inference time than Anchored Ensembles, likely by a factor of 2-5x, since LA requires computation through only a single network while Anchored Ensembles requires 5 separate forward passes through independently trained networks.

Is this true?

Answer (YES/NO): NO